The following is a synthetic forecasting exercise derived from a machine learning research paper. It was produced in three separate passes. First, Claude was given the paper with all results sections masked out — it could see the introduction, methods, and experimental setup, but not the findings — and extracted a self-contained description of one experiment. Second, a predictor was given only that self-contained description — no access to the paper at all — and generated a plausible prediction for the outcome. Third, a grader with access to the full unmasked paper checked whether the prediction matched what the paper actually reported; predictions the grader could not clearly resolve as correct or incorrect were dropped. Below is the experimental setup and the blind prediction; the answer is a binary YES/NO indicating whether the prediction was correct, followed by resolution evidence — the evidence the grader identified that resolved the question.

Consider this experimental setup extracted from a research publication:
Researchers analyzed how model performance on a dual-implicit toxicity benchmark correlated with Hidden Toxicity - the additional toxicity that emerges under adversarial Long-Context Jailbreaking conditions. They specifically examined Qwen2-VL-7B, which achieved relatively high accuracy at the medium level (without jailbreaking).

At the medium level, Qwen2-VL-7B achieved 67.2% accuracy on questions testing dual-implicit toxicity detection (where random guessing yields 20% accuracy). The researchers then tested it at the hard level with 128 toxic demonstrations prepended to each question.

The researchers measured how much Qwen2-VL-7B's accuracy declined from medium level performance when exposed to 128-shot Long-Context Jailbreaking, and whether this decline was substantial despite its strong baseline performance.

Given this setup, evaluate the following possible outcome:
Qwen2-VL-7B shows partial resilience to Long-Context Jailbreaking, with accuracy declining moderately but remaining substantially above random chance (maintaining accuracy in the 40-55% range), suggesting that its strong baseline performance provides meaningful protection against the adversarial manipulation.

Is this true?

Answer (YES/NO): NO